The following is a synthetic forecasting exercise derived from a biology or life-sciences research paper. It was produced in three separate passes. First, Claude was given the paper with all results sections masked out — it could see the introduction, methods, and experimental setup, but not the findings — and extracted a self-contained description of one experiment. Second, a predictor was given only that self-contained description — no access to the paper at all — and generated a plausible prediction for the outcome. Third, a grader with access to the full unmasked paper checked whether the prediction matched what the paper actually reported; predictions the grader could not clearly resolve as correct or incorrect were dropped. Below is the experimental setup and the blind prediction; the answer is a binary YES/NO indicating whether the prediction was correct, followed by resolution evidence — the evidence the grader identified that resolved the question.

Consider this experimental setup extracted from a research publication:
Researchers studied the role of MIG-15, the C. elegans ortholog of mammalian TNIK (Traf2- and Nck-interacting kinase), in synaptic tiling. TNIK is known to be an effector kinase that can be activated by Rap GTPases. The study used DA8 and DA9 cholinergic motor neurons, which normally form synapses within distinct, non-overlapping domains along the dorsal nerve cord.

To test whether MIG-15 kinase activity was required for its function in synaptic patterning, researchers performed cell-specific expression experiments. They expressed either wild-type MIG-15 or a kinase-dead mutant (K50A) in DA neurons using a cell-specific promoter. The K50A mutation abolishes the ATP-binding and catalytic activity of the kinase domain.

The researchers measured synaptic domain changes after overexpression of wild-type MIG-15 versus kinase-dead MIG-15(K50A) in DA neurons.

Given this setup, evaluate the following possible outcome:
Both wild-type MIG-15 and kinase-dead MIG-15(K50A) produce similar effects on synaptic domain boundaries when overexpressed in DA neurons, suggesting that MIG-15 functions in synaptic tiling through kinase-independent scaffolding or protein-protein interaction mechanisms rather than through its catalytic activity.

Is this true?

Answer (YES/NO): NO